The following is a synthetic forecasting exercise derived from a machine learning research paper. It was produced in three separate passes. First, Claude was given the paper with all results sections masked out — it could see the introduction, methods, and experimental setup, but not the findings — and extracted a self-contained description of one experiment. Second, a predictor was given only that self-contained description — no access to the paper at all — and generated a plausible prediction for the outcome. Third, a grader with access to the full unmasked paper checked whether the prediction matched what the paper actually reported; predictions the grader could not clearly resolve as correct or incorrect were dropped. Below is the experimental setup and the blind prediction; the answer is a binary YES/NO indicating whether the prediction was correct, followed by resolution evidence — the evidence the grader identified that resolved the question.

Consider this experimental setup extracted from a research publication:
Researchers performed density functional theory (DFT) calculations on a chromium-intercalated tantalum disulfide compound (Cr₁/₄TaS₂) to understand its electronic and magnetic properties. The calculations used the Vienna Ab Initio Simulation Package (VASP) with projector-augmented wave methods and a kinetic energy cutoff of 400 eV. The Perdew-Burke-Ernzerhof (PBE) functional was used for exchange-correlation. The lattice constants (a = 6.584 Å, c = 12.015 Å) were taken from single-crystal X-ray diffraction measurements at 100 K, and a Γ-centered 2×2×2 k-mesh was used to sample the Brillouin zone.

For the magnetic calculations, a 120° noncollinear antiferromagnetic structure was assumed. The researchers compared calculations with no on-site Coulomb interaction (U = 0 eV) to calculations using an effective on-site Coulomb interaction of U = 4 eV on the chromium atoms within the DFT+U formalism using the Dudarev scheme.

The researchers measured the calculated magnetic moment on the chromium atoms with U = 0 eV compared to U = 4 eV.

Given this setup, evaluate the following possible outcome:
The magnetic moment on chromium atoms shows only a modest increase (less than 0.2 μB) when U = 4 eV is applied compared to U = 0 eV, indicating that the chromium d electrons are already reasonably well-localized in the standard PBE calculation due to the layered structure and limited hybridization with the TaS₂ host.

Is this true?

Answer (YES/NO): NO